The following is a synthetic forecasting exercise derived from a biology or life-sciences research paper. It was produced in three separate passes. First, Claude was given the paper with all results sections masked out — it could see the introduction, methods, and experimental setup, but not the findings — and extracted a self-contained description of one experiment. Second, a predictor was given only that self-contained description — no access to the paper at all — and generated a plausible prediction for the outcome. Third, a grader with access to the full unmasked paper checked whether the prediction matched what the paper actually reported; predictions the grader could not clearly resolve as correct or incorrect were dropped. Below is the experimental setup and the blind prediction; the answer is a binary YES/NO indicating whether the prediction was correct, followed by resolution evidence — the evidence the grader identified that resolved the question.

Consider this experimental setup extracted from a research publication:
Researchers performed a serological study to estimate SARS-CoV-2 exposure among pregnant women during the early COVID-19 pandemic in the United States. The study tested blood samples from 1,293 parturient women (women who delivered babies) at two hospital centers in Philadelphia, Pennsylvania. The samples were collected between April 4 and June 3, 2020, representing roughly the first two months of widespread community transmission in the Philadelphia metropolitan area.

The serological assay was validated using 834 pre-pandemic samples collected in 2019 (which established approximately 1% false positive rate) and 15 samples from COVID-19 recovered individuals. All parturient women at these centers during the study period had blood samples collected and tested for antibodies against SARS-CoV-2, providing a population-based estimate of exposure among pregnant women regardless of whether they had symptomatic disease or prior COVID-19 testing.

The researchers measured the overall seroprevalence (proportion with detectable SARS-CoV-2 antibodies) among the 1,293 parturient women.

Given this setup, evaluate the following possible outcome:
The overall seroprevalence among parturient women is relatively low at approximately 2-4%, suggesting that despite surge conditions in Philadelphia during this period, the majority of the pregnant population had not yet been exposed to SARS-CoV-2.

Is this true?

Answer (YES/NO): NO